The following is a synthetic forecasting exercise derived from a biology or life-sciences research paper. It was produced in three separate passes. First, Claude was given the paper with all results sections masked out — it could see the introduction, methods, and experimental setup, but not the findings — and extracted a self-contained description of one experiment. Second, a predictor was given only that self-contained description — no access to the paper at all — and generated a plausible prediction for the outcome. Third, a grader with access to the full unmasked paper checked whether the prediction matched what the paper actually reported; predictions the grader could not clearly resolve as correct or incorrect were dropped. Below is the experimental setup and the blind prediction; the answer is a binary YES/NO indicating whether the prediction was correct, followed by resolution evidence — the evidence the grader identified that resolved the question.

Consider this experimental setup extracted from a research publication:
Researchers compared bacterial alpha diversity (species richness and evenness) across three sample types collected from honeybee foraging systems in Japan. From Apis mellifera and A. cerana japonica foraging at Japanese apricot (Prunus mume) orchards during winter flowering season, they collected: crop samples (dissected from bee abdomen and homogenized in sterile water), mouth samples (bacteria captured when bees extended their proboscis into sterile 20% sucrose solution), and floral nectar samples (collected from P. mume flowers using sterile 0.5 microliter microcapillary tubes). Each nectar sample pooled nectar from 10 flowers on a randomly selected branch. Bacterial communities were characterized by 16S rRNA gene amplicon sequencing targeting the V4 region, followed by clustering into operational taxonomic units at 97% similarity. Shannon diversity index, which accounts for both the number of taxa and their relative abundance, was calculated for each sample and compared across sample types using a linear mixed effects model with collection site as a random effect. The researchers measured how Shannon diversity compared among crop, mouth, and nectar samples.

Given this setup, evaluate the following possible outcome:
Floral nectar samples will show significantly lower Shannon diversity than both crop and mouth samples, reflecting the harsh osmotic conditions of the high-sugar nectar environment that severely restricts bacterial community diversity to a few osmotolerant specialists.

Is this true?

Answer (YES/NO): NO